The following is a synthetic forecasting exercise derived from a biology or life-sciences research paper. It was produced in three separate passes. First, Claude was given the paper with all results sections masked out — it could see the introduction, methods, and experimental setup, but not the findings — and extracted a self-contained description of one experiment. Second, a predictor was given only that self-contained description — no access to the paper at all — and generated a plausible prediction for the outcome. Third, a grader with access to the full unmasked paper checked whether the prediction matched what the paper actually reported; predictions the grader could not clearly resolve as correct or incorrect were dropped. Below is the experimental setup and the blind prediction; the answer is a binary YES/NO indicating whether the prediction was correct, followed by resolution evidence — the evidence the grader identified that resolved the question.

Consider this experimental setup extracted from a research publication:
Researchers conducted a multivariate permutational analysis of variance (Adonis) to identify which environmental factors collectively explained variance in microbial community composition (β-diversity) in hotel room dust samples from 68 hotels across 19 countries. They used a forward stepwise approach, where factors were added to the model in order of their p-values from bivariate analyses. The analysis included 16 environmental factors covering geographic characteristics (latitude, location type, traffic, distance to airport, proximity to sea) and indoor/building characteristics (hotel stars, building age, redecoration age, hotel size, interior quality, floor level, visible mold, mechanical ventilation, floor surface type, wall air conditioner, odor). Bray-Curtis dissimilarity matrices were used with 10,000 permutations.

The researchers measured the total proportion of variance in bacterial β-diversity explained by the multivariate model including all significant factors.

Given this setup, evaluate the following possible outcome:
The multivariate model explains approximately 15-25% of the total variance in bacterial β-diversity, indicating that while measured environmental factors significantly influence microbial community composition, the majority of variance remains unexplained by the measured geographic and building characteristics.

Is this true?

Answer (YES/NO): YES